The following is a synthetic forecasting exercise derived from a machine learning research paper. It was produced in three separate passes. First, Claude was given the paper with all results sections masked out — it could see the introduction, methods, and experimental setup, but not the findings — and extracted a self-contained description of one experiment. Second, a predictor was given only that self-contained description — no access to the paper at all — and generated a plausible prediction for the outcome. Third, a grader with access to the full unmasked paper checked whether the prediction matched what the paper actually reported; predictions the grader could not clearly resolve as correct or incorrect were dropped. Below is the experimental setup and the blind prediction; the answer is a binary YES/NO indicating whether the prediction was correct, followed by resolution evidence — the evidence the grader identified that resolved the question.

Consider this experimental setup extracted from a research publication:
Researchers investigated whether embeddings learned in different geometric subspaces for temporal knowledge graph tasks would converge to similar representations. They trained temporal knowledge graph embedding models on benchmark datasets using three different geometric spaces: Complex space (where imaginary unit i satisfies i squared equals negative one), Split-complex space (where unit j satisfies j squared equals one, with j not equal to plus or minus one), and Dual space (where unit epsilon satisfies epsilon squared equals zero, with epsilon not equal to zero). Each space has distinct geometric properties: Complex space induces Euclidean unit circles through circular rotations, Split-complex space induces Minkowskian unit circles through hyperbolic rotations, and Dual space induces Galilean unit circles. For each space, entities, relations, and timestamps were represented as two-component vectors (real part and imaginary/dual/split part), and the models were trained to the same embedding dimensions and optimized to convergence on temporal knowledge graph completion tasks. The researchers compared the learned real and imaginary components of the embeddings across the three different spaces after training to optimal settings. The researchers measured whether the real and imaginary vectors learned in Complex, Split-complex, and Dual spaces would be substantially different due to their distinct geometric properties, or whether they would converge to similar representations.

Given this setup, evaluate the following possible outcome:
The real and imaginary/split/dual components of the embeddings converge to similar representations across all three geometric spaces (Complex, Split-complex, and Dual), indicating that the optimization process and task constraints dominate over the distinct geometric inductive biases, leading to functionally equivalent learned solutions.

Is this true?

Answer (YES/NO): YES